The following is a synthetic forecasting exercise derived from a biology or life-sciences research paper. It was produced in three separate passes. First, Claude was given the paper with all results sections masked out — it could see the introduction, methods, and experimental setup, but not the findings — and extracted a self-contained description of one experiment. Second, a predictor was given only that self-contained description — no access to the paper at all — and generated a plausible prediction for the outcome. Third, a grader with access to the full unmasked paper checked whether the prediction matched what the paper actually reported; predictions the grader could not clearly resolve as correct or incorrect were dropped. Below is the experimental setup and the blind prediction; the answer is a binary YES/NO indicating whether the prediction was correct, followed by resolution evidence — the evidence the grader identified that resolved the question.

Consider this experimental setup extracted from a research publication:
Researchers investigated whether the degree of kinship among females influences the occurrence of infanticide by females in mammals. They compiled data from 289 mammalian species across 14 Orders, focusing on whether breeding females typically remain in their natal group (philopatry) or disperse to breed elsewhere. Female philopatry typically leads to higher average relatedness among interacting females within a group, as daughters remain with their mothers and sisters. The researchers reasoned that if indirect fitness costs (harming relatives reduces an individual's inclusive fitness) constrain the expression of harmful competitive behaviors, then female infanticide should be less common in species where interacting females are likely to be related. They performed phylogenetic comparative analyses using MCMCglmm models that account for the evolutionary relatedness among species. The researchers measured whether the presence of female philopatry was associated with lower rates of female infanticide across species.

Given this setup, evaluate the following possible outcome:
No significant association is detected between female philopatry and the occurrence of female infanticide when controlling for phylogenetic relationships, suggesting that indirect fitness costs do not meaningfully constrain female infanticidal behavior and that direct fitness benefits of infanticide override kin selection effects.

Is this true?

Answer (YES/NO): YES